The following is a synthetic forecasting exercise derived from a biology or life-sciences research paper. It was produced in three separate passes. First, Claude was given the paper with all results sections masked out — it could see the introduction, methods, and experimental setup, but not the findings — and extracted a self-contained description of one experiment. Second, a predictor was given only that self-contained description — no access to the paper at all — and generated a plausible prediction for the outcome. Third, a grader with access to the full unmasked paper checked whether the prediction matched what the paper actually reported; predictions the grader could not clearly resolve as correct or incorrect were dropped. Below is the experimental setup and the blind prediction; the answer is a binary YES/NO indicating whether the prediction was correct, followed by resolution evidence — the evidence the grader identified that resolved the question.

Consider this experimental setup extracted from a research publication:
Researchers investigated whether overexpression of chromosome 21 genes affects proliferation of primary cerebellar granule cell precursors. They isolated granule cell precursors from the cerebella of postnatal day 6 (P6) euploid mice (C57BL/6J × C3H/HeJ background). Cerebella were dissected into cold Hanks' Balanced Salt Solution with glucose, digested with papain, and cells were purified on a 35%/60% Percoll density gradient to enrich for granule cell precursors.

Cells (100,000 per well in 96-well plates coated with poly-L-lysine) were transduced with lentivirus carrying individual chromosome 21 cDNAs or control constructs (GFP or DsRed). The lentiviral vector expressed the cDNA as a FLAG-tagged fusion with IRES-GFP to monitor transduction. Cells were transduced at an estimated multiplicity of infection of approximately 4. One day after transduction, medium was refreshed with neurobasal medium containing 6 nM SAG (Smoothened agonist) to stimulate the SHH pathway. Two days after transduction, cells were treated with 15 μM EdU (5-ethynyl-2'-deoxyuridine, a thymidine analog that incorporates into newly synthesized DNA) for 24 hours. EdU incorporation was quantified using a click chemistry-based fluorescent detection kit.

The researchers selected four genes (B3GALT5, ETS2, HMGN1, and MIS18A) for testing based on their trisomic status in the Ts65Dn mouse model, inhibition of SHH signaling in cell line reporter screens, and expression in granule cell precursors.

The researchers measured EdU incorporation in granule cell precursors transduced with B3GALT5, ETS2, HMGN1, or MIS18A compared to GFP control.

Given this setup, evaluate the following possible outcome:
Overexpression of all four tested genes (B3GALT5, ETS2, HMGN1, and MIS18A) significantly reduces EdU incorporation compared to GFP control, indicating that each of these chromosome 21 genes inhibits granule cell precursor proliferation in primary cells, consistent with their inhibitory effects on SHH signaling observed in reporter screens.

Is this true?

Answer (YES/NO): YES